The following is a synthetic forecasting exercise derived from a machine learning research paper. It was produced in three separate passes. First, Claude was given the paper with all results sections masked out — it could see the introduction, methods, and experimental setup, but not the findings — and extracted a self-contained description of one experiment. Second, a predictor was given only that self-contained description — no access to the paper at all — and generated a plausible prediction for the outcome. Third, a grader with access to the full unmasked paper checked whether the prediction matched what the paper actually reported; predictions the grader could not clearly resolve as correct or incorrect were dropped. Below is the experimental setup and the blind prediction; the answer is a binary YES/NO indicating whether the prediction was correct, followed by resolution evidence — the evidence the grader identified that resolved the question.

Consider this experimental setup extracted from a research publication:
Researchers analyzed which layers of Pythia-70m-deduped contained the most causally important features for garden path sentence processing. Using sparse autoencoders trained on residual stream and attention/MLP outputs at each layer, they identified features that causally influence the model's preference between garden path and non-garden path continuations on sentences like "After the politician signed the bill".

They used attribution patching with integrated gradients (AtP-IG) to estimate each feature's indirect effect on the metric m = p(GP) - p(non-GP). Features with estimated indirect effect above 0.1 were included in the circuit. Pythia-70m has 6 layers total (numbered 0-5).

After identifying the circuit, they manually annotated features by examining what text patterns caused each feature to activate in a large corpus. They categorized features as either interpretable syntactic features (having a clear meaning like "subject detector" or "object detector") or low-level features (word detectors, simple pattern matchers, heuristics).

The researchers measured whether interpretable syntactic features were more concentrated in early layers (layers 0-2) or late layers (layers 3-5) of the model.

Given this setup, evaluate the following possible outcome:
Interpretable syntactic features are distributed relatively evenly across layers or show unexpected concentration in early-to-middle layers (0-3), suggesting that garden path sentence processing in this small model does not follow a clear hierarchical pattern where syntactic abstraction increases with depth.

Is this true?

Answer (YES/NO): NO